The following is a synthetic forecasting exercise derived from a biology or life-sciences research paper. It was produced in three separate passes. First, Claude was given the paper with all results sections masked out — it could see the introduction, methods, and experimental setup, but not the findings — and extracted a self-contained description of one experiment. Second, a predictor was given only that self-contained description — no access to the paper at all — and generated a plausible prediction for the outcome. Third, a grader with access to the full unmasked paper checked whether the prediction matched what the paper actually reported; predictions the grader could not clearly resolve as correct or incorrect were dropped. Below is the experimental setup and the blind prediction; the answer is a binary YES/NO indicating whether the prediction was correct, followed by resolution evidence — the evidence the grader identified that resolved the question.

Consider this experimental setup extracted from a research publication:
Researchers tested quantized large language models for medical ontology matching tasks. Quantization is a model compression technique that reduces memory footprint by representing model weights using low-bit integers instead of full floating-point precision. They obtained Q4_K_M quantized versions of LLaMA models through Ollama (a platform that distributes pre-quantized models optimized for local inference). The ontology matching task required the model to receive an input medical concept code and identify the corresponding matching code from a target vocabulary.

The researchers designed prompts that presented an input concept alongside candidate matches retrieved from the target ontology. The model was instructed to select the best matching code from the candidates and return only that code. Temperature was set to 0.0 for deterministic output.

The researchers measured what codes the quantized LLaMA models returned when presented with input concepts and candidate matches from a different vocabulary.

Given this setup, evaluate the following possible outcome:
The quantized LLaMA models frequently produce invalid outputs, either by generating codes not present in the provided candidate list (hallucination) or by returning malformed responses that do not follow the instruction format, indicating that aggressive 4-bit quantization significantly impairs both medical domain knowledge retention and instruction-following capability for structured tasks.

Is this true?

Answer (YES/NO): YES